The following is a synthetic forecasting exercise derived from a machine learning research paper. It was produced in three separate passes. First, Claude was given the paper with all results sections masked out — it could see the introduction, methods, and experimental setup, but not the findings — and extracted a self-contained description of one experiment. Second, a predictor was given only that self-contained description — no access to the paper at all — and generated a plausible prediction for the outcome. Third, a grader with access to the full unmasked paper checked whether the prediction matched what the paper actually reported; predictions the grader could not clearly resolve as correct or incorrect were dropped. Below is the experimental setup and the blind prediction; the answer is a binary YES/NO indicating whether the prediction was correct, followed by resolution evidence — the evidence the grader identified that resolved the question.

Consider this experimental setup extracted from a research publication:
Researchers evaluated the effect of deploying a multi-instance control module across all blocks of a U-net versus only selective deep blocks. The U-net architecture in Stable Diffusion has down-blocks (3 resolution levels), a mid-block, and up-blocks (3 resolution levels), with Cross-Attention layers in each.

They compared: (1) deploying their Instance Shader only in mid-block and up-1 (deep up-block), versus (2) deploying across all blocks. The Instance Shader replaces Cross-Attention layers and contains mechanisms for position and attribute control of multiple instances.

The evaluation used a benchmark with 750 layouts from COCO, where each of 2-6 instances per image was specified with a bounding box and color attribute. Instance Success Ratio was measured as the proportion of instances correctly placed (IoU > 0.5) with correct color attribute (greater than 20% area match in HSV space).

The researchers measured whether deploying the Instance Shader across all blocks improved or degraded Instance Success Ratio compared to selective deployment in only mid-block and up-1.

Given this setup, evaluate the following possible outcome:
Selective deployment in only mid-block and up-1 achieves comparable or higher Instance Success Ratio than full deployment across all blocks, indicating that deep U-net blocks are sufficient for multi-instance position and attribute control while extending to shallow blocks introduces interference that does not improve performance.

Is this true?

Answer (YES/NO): YES